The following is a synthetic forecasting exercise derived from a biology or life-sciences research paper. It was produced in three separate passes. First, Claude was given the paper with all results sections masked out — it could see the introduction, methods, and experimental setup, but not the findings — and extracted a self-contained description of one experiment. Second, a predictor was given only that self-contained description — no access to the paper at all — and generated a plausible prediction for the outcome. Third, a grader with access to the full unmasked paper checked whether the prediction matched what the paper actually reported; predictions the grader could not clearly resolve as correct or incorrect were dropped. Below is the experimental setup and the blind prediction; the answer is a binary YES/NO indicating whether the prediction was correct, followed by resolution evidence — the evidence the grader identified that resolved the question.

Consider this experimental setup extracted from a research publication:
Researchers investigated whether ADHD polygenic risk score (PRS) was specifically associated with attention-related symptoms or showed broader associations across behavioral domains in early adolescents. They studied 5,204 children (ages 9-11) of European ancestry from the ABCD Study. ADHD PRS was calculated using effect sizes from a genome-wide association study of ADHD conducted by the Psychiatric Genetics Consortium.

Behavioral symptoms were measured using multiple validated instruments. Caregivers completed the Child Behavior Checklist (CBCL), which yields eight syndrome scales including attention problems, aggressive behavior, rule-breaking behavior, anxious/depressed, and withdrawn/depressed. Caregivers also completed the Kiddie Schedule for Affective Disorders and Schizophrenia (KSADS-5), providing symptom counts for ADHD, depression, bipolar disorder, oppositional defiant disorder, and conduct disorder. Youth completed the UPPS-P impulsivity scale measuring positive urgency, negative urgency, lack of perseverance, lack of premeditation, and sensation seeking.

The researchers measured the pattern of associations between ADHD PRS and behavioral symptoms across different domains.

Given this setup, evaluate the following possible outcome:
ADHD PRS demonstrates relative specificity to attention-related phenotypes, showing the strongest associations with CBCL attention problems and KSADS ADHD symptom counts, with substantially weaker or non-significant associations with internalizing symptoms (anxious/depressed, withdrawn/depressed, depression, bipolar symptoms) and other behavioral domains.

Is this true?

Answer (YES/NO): NO